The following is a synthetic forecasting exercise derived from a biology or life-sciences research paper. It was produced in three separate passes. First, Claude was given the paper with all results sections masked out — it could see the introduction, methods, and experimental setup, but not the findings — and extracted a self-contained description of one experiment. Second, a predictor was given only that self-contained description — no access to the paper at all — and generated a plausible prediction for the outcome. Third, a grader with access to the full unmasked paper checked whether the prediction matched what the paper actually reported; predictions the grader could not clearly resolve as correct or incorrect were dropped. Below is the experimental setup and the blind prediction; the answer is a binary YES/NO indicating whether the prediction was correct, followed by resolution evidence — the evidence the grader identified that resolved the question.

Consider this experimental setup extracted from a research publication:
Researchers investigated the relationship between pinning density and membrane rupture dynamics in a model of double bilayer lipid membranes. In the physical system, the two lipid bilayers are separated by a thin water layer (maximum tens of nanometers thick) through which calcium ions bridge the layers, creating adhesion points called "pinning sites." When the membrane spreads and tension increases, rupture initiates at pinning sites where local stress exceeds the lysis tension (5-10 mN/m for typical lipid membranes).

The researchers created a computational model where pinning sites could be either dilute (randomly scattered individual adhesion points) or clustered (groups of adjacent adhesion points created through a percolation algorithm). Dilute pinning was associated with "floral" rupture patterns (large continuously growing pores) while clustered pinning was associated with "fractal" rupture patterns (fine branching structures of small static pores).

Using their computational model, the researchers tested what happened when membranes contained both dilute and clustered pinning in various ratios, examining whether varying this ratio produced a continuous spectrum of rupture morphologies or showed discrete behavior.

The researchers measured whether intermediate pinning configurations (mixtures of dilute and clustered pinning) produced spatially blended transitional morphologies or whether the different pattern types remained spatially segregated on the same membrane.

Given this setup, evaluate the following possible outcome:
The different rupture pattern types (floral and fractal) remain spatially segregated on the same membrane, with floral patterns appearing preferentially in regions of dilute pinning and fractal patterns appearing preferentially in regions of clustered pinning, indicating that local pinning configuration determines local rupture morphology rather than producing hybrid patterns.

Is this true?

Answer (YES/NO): YES